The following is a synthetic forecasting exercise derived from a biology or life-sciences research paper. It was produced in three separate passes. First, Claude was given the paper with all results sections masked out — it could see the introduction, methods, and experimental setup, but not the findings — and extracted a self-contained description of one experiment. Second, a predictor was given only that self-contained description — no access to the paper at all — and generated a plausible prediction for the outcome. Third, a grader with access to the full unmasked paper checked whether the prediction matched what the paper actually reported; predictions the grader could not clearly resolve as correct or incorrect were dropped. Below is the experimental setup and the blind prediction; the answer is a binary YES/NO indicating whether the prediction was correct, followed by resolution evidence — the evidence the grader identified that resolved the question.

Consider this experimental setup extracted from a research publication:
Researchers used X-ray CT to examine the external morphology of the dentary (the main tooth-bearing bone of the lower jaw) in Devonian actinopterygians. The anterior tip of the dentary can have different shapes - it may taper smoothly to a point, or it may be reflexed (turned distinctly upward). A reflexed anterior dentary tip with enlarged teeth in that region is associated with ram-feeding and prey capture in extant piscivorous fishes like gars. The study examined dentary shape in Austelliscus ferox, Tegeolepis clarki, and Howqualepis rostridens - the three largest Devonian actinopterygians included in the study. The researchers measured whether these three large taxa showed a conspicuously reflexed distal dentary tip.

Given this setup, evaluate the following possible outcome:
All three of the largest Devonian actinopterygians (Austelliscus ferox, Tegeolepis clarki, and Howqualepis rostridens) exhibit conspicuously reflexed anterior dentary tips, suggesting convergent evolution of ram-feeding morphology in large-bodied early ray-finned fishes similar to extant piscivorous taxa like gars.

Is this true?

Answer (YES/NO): YES